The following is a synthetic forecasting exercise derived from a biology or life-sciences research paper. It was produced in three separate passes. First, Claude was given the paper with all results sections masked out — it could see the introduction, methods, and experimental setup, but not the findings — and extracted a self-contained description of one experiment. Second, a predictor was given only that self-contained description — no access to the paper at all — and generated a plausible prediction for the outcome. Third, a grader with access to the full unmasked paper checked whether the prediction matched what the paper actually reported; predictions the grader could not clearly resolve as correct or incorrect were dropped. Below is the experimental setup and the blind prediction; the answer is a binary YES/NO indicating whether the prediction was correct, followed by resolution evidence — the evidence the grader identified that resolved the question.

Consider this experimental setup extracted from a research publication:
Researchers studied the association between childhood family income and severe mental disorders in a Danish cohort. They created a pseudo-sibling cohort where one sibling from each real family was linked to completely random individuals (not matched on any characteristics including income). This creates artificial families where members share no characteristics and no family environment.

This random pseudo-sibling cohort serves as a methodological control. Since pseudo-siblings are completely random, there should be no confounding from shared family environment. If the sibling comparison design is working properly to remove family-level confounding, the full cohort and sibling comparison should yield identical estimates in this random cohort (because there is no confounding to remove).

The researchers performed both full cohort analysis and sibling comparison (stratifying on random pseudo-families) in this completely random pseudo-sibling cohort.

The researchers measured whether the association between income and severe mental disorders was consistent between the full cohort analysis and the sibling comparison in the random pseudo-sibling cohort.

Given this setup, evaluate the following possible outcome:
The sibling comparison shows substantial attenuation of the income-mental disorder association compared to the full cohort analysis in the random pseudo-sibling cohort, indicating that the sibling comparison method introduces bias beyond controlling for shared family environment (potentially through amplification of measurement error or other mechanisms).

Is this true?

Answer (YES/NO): NO